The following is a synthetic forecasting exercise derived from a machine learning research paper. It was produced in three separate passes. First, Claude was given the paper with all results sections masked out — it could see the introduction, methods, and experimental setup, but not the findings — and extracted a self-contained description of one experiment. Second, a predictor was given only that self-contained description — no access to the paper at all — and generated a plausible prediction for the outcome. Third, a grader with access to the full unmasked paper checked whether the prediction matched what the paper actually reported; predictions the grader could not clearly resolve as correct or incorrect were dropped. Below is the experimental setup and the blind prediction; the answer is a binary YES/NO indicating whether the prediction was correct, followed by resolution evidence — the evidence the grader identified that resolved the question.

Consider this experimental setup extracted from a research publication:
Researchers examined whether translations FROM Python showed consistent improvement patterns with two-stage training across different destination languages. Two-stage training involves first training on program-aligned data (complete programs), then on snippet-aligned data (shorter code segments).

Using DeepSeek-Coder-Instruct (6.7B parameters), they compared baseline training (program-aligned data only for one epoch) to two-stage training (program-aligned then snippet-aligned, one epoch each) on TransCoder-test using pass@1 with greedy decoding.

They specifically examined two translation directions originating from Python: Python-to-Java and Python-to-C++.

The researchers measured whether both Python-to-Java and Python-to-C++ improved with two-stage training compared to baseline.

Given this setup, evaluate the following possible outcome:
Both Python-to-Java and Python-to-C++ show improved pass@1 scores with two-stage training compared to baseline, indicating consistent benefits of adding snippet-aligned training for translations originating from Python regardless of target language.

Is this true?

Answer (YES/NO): YES